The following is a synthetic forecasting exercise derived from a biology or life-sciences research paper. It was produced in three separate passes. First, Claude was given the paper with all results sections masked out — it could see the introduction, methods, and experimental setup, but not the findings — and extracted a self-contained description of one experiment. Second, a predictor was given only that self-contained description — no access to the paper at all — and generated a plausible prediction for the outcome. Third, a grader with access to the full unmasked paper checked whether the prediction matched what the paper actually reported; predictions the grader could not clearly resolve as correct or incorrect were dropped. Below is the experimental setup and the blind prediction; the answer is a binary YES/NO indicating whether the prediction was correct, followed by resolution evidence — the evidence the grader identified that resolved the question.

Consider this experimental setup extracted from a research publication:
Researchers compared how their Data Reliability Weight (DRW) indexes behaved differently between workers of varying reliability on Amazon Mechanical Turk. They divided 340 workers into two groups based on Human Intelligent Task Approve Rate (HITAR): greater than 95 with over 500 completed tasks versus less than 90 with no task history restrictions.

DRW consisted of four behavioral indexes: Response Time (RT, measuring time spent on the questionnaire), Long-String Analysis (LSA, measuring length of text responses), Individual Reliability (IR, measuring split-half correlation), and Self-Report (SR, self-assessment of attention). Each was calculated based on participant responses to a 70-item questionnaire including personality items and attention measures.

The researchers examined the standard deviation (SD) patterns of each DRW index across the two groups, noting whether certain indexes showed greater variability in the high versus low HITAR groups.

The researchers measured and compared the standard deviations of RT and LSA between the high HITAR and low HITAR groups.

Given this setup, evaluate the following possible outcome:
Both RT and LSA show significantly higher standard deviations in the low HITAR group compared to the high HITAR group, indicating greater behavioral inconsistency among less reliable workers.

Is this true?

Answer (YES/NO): NO